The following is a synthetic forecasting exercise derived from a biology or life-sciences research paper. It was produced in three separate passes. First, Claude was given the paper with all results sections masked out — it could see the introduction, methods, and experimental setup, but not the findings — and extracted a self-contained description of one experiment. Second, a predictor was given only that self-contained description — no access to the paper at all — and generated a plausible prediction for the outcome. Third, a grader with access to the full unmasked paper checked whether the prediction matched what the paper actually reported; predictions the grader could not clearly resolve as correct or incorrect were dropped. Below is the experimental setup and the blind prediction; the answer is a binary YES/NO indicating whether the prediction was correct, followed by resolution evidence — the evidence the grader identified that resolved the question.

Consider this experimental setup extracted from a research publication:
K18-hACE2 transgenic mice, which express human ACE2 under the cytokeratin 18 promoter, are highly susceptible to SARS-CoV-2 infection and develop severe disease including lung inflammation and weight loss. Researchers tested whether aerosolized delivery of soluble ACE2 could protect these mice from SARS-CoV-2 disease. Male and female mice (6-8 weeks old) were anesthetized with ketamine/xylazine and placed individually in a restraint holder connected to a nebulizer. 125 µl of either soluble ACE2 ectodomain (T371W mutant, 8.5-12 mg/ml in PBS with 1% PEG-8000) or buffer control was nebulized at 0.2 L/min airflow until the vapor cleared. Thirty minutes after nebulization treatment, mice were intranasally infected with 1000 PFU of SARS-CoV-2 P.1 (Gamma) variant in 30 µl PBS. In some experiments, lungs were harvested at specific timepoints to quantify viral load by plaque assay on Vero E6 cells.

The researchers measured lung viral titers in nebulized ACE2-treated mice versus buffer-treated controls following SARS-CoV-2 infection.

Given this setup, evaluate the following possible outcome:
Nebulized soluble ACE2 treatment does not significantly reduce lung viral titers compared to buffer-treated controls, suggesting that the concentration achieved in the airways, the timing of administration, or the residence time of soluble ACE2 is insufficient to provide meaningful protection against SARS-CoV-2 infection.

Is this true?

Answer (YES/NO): NO